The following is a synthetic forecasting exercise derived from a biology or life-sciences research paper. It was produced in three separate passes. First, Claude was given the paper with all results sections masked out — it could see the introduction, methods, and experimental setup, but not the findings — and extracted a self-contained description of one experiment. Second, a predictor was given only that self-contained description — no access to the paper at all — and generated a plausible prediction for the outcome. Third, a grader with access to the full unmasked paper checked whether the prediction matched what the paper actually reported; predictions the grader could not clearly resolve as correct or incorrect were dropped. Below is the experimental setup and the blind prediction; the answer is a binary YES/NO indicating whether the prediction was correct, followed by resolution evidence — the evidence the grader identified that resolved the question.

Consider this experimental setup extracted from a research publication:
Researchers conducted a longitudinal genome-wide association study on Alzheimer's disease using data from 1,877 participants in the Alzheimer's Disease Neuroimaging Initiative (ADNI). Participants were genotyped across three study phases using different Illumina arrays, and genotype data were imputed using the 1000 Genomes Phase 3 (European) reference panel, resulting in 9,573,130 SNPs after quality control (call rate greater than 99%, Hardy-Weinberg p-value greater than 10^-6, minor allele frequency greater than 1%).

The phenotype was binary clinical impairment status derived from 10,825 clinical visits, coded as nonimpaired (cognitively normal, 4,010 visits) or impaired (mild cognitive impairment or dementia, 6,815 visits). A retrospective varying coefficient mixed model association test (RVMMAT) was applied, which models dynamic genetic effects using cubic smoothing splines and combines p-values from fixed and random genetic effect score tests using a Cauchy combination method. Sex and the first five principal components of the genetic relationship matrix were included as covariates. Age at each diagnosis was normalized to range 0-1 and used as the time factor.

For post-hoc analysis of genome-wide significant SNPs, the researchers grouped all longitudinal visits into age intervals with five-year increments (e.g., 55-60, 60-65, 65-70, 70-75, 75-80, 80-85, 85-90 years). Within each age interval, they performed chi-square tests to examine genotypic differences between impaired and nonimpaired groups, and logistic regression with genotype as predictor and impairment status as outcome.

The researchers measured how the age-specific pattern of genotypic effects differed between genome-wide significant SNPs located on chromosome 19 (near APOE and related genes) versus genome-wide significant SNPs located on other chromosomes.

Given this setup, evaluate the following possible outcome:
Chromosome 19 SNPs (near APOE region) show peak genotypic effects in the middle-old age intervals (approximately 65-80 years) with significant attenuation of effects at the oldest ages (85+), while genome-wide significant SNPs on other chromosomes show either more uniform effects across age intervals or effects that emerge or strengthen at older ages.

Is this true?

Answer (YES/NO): NO